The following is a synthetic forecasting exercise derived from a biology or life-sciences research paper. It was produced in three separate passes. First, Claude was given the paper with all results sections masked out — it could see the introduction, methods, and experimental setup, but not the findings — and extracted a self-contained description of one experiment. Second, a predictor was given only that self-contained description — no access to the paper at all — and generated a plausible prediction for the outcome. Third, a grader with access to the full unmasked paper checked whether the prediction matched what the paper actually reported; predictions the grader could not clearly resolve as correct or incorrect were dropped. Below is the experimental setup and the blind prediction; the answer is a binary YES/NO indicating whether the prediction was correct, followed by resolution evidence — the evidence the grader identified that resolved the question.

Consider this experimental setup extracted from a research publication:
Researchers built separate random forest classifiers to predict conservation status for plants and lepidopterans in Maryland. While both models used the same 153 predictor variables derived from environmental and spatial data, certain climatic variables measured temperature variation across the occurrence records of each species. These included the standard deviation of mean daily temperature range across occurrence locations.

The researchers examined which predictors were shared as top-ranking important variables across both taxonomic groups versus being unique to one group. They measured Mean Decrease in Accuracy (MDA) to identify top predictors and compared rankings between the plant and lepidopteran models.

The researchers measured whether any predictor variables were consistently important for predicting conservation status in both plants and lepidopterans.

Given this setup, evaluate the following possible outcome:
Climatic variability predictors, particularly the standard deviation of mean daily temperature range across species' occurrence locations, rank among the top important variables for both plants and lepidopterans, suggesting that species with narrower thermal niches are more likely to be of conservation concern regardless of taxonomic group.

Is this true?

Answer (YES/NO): YES